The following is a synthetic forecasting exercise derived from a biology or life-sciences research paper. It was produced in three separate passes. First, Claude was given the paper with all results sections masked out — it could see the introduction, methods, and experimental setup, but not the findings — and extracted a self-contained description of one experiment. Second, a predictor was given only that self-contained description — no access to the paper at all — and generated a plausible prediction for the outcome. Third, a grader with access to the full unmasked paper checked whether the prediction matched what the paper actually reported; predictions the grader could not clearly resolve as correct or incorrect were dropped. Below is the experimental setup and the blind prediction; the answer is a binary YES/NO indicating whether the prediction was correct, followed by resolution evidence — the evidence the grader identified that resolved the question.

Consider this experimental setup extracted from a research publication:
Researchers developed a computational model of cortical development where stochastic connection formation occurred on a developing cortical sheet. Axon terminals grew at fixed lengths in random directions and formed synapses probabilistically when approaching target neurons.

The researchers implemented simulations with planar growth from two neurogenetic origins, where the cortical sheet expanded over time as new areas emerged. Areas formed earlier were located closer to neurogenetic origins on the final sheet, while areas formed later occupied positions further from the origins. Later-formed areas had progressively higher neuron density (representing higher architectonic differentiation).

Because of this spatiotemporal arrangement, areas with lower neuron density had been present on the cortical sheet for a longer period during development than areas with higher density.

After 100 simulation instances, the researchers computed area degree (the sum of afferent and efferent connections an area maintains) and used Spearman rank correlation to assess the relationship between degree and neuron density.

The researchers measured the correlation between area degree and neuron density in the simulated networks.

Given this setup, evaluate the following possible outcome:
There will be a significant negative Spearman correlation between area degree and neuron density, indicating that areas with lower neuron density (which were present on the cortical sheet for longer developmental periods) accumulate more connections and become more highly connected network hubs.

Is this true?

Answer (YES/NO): YES